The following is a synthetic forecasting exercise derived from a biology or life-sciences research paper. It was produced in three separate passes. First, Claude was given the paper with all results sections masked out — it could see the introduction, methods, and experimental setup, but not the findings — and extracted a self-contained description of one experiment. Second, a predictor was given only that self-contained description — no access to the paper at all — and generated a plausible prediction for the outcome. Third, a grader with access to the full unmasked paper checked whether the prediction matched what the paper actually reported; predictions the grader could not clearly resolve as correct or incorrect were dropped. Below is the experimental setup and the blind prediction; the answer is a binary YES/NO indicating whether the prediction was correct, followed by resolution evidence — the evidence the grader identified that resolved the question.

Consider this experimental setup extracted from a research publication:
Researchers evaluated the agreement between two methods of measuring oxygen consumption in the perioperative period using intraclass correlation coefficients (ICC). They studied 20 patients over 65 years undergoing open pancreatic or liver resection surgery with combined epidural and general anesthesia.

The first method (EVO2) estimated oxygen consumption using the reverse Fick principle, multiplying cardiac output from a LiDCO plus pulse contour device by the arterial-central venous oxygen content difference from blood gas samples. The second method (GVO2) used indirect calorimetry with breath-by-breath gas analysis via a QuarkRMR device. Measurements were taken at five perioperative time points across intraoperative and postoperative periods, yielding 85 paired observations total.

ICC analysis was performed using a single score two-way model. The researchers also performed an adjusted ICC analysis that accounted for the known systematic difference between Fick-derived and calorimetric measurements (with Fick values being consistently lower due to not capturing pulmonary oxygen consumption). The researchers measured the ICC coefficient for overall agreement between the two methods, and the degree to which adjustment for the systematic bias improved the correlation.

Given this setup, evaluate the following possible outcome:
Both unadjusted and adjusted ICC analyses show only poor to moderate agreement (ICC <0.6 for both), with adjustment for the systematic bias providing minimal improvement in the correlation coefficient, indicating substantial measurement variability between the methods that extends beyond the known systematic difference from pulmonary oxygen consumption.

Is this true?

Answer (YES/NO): YES